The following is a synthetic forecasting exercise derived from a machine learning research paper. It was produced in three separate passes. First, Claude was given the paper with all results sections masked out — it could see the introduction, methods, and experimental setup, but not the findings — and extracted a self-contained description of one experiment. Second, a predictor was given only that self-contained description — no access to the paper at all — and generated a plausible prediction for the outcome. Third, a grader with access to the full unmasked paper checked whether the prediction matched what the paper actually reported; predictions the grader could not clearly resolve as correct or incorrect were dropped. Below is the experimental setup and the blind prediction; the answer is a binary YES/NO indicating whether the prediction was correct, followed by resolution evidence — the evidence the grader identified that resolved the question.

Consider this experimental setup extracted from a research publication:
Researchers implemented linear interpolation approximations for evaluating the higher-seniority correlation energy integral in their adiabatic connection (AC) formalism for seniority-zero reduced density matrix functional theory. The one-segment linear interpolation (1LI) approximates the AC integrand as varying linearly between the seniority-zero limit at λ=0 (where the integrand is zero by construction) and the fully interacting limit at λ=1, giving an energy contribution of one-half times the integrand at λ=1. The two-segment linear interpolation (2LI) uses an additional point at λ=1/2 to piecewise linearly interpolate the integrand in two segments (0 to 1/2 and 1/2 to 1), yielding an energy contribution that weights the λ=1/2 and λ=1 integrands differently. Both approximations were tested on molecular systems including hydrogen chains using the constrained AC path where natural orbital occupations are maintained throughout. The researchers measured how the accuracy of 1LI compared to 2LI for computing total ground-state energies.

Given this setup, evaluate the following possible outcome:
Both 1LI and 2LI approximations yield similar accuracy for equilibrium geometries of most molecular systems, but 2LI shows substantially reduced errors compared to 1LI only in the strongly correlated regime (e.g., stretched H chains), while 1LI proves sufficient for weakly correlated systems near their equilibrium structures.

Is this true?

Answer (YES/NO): NO